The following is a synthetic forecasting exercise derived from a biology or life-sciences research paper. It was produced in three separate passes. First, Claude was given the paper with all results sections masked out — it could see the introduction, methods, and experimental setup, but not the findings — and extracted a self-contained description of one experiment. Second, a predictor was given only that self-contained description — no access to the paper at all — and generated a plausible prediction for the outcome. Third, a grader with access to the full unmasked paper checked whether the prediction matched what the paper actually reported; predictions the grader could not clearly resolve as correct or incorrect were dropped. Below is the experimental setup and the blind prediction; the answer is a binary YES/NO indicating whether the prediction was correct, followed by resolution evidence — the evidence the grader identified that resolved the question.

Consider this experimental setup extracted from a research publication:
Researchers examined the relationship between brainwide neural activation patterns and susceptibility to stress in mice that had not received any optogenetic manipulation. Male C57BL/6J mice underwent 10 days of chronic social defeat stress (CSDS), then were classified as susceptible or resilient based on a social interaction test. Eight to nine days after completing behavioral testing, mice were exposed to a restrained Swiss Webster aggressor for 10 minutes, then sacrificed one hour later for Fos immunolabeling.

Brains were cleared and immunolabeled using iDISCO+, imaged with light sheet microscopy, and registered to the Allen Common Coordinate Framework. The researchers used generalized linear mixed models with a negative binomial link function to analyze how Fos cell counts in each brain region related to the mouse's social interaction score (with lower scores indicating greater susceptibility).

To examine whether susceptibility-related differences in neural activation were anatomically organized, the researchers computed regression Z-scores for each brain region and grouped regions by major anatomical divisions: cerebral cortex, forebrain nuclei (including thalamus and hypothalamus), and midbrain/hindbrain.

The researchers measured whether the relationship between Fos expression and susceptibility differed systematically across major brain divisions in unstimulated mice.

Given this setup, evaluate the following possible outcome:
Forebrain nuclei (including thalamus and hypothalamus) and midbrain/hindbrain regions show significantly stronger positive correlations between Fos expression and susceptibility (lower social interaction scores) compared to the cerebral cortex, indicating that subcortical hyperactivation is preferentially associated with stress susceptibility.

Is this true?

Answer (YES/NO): NO